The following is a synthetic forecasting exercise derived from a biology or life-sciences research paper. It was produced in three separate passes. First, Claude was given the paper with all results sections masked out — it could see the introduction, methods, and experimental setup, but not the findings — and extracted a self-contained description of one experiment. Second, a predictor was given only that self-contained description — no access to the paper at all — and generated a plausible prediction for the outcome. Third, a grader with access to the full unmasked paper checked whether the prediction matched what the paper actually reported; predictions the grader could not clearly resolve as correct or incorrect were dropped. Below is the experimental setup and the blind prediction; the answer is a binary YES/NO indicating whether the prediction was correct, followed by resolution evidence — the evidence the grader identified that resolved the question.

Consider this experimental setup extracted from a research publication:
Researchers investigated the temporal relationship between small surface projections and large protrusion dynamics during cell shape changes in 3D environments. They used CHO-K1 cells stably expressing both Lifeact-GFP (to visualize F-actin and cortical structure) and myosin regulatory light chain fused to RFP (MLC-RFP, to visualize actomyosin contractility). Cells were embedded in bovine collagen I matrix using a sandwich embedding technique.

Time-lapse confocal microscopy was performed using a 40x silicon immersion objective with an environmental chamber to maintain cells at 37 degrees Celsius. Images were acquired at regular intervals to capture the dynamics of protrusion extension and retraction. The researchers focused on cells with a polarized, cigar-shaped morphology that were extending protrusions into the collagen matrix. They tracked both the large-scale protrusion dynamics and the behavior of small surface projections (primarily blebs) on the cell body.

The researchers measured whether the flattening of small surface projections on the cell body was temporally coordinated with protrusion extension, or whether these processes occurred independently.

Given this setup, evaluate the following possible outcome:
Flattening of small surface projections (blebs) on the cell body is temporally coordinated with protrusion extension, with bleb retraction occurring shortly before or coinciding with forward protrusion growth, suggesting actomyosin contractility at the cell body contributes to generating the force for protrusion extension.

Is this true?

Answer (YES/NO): NO